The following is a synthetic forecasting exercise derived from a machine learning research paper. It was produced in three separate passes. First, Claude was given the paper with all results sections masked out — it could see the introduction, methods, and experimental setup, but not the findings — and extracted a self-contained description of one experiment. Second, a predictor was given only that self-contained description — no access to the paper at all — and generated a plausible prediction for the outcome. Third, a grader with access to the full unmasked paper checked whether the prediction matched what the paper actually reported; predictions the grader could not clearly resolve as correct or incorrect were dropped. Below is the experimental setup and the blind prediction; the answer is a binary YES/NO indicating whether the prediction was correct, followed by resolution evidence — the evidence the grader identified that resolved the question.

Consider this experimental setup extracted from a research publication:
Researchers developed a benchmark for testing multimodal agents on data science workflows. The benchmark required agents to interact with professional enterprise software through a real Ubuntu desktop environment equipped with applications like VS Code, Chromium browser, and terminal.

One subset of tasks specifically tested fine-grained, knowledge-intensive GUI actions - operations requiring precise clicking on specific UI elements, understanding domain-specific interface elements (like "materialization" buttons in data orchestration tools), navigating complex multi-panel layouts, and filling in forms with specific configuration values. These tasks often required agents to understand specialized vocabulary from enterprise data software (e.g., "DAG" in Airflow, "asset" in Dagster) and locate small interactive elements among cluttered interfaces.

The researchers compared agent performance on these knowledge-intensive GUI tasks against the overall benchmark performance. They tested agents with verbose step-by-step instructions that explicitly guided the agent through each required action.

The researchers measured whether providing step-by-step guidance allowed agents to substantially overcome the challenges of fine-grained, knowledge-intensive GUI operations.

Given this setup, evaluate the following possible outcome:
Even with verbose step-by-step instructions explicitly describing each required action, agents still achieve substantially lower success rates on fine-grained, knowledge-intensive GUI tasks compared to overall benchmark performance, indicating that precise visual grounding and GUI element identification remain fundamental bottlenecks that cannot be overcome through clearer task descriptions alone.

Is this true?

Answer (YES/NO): NO